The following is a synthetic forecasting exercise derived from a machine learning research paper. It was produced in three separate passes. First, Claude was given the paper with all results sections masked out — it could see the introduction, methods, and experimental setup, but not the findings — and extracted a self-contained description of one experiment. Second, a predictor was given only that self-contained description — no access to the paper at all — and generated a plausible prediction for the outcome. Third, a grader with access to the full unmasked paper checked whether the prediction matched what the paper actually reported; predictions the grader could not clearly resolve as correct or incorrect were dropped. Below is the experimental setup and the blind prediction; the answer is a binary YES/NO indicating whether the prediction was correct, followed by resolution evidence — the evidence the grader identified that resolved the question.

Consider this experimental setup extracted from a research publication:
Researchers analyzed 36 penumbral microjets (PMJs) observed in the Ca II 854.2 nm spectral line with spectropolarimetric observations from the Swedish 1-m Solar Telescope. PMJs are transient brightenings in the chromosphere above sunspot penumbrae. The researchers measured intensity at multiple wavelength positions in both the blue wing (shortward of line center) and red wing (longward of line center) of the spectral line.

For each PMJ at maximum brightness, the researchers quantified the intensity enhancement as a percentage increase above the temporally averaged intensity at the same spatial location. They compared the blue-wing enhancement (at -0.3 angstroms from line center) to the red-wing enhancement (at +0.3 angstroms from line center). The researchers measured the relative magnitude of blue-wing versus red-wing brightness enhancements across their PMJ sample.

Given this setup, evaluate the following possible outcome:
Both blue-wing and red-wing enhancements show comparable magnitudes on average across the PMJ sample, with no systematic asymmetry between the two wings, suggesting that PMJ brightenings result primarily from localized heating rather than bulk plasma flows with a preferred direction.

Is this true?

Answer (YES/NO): NO